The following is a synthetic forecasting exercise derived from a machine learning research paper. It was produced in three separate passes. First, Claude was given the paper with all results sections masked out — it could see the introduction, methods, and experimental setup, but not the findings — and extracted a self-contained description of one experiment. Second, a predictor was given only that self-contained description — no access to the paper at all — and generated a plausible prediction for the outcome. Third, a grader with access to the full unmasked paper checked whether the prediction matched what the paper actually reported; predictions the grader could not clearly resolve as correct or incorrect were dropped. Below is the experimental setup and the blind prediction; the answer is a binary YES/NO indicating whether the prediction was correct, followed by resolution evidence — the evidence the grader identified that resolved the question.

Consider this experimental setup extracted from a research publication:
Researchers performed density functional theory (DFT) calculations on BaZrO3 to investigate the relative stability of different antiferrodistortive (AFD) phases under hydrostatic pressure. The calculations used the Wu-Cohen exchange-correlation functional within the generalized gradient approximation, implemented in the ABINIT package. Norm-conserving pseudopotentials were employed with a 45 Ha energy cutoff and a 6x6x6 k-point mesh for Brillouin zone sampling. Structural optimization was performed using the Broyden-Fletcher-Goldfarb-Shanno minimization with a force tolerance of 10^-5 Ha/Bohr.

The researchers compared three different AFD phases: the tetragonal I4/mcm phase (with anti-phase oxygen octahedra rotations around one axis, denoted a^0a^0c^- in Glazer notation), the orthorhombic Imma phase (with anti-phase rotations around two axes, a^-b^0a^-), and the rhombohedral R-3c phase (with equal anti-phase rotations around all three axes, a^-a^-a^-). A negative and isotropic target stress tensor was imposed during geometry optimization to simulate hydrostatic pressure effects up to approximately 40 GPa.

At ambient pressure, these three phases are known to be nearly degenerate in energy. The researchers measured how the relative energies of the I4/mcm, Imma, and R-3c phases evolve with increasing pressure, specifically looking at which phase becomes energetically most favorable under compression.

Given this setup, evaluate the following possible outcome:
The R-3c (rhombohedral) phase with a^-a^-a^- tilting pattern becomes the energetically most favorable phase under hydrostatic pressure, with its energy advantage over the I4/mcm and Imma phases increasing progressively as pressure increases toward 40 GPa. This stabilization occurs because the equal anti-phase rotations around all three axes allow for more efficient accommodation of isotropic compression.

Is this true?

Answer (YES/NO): NO